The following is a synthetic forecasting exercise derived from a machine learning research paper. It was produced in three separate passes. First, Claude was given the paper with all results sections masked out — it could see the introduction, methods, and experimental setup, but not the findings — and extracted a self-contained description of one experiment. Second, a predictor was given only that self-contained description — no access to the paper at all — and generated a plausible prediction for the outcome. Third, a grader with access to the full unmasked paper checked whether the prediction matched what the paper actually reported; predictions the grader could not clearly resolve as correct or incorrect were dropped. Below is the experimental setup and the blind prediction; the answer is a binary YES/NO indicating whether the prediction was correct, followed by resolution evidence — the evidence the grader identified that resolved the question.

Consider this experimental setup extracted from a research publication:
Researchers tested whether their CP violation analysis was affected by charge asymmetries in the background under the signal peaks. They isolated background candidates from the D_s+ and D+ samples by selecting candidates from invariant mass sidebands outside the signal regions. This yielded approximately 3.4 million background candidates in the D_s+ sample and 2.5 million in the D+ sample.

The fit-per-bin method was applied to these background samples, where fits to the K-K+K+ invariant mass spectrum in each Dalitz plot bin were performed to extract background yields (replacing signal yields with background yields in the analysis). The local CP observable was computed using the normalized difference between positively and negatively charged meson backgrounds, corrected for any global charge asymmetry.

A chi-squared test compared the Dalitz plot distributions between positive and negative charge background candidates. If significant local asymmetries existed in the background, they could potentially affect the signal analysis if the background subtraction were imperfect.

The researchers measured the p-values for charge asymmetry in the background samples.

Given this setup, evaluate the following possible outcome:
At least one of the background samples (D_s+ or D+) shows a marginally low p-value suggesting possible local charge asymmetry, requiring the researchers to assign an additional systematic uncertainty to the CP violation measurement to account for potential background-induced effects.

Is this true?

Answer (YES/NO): NO